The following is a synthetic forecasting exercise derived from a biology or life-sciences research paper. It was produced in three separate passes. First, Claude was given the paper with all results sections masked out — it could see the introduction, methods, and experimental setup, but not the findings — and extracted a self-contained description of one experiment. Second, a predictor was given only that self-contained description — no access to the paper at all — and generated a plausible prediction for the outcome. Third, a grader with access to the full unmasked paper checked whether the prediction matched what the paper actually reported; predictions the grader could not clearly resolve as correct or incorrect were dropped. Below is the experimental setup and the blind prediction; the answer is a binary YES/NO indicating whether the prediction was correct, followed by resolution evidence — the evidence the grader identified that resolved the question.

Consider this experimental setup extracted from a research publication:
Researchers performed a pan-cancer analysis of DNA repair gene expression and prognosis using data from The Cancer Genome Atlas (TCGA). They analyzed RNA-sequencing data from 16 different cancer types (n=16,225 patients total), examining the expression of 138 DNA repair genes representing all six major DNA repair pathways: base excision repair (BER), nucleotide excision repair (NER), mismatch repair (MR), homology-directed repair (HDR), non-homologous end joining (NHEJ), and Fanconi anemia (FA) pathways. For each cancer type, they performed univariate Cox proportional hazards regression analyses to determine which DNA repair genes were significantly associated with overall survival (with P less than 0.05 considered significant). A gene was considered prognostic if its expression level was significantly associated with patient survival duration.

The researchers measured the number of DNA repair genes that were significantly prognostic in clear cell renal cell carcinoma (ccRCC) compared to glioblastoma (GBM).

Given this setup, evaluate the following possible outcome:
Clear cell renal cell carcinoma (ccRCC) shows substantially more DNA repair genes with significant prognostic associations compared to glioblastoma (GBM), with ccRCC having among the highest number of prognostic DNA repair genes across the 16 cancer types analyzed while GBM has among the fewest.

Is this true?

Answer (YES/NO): YES